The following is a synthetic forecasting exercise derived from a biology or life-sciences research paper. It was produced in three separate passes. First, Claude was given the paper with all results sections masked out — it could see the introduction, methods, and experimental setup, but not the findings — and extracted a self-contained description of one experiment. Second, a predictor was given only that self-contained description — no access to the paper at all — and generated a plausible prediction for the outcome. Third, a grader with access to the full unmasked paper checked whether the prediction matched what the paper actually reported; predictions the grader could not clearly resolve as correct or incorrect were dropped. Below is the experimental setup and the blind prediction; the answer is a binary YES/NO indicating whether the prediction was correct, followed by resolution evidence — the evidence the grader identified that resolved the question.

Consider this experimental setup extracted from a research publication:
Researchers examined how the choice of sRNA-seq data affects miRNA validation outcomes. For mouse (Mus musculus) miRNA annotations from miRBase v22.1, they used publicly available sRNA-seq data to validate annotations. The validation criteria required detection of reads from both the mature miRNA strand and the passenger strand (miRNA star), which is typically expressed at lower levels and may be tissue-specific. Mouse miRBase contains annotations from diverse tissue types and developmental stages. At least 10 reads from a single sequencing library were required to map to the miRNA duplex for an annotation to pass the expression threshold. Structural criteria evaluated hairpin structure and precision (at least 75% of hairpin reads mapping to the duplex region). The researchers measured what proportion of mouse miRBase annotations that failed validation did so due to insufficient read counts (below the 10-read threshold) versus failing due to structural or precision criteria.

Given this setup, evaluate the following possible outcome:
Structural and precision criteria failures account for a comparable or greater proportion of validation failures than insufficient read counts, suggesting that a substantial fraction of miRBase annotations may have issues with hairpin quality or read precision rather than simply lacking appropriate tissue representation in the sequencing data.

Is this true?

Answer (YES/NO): YES